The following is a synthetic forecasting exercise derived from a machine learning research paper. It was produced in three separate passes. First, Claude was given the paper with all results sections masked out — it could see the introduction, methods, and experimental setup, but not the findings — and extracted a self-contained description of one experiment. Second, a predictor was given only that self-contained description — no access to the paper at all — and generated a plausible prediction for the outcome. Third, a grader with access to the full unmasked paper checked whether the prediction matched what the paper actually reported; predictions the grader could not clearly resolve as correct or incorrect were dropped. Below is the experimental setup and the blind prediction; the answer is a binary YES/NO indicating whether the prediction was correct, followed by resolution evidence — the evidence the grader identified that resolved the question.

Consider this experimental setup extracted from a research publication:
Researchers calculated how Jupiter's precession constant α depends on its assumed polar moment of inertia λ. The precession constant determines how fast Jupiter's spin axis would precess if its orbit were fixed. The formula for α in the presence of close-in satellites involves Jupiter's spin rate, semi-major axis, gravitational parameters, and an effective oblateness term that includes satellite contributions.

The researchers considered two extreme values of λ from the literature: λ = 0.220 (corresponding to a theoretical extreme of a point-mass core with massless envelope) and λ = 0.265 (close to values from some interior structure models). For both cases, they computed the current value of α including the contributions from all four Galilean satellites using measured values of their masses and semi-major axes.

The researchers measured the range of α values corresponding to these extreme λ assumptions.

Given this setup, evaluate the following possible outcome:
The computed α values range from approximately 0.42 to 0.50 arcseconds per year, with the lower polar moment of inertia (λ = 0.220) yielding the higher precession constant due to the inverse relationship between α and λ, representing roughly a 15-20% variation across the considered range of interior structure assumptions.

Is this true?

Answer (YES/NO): NO